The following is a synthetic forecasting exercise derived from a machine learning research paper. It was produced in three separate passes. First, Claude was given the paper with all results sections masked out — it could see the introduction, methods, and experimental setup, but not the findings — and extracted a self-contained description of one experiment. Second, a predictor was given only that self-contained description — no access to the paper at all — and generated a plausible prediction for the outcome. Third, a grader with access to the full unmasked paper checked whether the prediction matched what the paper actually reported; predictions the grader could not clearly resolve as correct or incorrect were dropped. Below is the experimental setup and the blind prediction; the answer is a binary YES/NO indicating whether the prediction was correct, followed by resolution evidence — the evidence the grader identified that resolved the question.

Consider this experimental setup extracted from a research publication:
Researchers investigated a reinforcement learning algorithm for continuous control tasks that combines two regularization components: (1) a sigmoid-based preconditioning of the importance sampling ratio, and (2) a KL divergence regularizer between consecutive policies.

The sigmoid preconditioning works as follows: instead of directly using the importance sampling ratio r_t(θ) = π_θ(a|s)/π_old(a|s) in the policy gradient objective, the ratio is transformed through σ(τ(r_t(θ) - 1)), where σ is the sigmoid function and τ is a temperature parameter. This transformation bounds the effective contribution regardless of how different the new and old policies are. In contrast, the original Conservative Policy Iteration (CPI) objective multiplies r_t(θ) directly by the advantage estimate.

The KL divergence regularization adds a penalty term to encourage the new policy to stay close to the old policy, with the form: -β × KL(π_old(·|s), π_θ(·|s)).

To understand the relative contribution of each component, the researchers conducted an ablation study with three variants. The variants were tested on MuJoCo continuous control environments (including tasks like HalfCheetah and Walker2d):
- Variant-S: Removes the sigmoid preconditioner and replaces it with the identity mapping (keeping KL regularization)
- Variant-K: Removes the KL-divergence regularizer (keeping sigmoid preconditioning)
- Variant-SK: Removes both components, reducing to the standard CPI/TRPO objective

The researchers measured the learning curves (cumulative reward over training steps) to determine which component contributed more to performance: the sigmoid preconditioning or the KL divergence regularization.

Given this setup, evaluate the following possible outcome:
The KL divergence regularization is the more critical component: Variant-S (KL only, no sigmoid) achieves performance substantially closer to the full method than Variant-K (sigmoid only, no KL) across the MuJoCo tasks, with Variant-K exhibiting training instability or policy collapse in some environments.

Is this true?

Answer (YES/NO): NO